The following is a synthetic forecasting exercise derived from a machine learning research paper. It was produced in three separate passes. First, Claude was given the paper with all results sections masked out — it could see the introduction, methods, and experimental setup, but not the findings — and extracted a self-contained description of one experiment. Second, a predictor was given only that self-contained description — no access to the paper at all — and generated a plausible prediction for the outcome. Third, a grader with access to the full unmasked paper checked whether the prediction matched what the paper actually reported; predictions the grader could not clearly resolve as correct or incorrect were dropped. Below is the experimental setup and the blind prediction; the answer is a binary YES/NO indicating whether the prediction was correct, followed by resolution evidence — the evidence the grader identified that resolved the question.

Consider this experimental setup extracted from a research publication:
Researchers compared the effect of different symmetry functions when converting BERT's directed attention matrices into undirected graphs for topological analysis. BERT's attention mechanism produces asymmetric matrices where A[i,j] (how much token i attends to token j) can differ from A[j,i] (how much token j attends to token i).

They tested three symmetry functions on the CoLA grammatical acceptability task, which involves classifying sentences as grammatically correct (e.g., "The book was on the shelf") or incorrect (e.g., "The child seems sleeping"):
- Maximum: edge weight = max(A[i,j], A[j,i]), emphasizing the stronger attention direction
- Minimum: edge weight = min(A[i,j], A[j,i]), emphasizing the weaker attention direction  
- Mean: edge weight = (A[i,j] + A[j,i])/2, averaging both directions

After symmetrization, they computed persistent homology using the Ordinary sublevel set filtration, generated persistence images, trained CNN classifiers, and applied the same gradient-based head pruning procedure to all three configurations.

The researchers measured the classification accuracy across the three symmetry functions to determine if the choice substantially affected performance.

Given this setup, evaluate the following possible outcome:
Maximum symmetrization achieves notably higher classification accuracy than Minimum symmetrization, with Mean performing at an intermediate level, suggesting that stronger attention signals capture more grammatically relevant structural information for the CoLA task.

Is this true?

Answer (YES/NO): NO